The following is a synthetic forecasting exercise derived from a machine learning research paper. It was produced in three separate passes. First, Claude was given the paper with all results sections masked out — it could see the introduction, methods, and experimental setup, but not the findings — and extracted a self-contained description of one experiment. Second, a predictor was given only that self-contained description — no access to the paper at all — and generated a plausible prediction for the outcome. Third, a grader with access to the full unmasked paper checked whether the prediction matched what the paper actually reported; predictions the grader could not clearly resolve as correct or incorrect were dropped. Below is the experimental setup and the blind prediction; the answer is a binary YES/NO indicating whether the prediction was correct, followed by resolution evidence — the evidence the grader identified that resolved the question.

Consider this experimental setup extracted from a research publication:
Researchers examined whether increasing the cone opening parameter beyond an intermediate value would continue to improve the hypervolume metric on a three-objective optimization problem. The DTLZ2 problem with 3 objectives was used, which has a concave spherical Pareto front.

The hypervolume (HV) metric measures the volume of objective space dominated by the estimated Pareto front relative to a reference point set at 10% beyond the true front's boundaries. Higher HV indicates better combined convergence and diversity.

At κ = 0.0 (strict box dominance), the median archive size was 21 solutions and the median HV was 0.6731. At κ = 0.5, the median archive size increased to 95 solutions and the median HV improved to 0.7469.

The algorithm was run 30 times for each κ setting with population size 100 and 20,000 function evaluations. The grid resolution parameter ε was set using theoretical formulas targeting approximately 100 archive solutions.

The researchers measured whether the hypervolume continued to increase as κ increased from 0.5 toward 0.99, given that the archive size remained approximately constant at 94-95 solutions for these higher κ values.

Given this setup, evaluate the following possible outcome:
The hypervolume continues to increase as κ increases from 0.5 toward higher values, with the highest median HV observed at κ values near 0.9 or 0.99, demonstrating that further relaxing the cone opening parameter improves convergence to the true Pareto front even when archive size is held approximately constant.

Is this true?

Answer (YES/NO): NO